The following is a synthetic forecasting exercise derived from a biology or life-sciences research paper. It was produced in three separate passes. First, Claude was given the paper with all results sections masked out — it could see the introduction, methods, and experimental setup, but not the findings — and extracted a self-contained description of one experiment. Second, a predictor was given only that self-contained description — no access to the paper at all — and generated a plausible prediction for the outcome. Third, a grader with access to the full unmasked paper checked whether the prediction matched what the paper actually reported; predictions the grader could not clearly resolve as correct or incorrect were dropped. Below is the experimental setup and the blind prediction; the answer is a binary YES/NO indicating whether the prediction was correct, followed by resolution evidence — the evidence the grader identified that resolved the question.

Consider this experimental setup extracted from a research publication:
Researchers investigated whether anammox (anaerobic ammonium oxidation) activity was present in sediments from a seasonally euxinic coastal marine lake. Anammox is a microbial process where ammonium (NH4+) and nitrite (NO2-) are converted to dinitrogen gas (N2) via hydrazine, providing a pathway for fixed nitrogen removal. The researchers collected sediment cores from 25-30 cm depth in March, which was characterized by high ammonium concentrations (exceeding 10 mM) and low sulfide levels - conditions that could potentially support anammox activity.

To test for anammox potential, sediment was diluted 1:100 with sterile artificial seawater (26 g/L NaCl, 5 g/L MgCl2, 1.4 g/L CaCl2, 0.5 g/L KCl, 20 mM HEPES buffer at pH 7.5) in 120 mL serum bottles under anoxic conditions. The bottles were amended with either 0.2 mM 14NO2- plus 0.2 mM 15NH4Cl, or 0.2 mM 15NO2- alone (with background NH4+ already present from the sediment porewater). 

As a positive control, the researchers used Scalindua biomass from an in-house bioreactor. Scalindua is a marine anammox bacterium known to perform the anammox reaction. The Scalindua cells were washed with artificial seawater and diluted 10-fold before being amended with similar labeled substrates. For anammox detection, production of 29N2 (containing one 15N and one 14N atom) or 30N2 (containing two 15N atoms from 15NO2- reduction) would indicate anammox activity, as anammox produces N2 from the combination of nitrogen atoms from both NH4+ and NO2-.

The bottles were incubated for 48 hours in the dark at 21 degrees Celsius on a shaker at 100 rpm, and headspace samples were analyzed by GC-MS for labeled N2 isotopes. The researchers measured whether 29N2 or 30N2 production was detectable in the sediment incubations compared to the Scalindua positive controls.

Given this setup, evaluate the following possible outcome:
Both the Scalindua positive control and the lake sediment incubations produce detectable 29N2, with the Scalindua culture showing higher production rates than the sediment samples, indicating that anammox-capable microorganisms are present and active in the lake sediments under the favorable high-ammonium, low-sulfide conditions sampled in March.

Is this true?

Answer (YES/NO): NO